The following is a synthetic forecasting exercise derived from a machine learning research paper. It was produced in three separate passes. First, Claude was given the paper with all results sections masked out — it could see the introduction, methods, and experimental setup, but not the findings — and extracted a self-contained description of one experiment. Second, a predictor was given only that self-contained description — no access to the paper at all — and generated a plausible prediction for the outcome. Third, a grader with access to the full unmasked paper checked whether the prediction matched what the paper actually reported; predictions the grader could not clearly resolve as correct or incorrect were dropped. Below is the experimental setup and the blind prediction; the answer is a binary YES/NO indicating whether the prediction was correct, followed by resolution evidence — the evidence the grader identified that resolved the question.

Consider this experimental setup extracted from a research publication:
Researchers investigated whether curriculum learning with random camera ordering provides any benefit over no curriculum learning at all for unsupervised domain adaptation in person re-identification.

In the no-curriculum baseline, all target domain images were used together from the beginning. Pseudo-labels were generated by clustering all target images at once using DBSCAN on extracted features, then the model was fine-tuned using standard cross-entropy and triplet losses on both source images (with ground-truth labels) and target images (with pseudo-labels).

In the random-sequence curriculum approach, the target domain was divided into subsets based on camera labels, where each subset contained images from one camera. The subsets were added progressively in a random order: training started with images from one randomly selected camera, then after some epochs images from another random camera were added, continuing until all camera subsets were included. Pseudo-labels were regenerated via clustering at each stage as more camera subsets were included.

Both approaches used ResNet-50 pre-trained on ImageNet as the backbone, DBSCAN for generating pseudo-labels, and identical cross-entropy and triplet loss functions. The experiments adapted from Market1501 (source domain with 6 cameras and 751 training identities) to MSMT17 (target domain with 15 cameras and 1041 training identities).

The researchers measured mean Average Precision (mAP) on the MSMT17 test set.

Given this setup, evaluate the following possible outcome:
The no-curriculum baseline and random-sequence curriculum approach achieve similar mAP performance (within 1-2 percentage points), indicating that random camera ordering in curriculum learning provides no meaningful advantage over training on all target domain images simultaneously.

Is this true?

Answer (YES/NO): YES